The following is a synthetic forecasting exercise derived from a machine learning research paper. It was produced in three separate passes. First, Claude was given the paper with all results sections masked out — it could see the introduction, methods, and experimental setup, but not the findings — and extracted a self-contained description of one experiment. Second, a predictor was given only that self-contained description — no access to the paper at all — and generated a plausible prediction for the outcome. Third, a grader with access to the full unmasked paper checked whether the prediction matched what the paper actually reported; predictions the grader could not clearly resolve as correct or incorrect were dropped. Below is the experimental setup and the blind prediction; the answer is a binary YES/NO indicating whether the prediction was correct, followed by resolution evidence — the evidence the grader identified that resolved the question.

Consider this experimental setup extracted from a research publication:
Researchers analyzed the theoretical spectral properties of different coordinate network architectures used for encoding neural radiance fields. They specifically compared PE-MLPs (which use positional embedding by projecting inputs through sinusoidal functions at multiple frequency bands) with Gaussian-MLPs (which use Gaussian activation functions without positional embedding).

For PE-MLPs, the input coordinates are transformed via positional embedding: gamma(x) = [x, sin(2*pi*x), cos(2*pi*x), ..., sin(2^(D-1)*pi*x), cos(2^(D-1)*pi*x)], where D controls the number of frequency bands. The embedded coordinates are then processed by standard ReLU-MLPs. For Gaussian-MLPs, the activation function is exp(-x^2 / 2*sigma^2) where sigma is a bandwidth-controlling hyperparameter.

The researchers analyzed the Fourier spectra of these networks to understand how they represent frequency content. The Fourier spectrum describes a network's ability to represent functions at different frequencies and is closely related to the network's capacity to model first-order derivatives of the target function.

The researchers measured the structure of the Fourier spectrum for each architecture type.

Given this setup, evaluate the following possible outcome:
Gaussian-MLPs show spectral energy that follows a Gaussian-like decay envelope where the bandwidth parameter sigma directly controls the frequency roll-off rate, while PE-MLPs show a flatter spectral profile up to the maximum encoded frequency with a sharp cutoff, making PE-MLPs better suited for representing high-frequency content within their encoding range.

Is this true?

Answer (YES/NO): NO